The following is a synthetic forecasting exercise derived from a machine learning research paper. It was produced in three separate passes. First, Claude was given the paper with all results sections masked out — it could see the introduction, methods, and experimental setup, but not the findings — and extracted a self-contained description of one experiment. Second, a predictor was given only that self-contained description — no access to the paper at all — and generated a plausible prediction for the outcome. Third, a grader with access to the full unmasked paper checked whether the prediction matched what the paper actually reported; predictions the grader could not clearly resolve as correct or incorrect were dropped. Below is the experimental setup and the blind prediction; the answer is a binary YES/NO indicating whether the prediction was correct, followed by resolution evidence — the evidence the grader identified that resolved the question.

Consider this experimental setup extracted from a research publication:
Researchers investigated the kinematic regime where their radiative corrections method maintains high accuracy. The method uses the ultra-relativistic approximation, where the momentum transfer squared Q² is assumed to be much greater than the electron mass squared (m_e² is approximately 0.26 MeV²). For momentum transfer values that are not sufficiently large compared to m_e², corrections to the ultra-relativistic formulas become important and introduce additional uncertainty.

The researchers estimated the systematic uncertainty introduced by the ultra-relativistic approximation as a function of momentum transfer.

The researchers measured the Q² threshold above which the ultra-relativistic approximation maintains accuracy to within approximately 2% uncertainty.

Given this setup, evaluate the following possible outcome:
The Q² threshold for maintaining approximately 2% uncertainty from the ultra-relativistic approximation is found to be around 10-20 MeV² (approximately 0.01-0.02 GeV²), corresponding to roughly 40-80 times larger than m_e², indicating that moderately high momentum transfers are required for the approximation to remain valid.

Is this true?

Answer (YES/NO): NO